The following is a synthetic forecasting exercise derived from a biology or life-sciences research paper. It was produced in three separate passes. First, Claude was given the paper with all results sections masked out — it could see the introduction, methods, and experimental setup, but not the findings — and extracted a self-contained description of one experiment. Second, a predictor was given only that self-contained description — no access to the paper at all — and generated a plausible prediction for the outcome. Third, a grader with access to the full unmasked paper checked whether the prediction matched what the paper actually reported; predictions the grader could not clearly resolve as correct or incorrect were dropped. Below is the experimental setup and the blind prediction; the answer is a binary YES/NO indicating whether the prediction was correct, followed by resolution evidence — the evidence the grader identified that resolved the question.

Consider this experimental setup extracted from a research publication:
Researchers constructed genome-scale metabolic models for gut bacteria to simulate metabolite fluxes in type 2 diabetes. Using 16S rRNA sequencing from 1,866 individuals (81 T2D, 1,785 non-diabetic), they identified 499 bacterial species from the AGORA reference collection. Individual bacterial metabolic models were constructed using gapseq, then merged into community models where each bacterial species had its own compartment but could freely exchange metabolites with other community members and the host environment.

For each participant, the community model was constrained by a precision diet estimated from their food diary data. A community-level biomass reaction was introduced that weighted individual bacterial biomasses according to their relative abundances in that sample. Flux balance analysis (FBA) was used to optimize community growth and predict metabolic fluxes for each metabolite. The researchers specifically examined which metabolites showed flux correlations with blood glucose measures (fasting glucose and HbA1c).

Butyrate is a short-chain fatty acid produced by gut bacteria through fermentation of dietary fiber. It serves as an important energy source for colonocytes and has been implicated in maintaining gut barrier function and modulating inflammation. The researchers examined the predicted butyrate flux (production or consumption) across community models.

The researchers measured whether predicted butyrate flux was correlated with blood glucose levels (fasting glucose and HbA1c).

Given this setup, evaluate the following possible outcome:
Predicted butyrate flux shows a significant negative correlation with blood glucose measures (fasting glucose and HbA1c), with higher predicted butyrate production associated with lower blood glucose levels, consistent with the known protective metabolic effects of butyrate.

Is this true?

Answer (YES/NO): YES